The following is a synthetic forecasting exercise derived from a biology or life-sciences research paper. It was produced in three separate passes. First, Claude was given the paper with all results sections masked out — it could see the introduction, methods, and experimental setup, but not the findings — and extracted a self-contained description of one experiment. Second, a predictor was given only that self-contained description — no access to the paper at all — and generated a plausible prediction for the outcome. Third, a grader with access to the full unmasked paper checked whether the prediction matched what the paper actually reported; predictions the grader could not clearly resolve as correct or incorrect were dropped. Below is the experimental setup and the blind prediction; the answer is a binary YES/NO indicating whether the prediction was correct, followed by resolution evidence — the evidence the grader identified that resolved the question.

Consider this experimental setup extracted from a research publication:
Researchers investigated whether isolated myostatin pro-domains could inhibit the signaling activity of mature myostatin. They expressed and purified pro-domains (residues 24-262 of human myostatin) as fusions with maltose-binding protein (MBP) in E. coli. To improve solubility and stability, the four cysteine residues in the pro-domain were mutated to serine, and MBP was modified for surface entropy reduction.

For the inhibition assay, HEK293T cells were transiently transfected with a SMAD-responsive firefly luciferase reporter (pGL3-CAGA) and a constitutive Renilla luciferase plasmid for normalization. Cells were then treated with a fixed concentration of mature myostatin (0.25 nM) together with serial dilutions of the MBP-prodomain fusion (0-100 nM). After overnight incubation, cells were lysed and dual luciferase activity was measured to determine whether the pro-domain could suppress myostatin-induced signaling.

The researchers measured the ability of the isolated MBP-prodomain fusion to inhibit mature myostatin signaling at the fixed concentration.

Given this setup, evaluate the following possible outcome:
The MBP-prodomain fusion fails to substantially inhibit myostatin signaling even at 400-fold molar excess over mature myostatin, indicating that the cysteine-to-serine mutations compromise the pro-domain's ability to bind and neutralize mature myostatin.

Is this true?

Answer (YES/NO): NO